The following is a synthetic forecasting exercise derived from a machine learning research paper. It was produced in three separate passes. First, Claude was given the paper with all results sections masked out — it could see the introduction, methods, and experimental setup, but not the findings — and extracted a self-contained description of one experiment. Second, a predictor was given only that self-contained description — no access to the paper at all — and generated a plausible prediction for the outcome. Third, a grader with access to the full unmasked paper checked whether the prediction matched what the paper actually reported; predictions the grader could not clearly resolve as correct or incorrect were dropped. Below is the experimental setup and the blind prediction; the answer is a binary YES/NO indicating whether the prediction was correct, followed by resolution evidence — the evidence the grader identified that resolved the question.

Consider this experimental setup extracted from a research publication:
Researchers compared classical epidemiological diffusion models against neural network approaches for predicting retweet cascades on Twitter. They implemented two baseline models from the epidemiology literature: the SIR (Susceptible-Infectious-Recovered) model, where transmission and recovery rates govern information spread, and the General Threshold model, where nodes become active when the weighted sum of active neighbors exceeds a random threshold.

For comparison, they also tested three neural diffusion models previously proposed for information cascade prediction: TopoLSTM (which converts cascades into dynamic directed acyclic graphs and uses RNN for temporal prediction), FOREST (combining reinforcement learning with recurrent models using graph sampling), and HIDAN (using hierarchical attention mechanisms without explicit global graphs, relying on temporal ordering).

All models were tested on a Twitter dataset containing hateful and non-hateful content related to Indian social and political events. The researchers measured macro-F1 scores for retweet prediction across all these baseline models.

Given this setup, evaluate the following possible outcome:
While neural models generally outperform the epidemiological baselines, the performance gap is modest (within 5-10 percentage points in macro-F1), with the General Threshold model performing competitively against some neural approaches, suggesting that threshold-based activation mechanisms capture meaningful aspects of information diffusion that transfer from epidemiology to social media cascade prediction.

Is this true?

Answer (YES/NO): NO